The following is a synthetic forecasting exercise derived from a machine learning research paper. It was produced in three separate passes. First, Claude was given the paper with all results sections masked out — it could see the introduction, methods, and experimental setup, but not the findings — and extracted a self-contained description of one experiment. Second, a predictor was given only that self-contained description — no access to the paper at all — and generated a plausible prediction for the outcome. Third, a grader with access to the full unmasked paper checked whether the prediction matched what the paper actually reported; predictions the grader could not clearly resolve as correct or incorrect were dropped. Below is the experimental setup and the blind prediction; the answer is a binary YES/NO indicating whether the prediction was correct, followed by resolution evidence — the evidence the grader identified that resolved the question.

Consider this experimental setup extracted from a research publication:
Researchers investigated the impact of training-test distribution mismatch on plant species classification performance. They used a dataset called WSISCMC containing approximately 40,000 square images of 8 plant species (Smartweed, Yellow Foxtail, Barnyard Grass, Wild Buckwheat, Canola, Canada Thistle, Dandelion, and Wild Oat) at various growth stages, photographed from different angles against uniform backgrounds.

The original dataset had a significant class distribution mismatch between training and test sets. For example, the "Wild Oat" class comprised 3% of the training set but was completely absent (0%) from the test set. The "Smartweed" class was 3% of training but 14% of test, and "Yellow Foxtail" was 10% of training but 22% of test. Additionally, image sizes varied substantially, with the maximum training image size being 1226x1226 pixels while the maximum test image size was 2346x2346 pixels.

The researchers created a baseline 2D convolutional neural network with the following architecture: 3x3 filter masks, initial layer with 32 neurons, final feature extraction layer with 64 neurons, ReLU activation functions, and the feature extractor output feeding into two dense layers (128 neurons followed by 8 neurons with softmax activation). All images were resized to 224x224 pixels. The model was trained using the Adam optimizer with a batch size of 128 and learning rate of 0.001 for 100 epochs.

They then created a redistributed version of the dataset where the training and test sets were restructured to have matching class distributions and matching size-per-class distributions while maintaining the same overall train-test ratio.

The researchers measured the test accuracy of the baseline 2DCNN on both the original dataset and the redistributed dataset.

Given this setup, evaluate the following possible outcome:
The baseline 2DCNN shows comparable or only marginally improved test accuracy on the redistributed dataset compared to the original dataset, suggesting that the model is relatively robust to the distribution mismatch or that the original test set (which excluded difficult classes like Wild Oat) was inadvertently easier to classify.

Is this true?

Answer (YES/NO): NO